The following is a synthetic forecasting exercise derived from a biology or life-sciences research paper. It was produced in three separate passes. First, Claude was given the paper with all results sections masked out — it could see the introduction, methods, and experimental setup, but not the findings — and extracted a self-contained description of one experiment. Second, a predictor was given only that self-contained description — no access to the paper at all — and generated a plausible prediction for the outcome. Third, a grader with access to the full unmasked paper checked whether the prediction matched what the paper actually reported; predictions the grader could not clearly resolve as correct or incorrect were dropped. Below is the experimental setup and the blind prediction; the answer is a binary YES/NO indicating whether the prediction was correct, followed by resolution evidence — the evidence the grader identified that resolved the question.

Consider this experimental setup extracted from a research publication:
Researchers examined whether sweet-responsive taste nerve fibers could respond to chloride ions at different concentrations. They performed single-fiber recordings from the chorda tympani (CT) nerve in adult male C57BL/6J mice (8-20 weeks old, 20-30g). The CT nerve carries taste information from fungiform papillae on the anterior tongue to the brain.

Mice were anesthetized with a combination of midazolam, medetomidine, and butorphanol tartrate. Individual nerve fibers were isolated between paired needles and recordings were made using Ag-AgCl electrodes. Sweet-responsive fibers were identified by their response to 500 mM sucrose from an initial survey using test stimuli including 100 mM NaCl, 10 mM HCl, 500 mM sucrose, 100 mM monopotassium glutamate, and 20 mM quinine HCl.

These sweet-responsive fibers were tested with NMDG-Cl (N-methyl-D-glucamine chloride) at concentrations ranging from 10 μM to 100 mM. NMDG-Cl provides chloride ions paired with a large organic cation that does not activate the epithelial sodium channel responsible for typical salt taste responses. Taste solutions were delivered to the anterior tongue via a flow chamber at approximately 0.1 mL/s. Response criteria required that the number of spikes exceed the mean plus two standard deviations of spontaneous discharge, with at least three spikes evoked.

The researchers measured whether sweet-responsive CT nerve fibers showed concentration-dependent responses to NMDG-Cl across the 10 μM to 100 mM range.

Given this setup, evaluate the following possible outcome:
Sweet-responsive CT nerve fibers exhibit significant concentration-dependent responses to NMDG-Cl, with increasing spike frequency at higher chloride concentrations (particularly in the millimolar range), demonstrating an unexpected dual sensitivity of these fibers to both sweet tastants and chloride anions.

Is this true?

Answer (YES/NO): YES